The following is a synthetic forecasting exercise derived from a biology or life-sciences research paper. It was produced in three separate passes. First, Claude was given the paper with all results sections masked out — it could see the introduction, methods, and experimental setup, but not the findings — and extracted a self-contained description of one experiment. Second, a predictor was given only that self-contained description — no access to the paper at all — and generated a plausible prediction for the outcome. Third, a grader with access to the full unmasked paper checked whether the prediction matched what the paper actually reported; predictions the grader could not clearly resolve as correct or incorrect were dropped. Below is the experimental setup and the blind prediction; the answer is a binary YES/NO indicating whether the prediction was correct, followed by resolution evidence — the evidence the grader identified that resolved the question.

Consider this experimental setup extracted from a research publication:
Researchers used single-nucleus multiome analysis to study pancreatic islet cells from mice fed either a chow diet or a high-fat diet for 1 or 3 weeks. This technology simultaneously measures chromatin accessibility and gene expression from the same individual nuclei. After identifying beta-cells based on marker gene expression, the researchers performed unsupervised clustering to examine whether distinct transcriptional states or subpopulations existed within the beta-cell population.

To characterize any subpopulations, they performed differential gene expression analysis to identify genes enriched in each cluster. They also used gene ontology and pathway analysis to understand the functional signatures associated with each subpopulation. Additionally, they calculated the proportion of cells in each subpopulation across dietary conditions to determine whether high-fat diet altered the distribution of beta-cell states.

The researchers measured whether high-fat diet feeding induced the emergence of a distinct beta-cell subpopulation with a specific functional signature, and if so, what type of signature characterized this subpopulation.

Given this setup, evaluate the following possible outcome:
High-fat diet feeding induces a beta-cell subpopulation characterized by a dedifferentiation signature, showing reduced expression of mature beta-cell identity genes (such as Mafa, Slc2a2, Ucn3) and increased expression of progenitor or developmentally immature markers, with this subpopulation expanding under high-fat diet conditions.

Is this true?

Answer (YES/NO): NO